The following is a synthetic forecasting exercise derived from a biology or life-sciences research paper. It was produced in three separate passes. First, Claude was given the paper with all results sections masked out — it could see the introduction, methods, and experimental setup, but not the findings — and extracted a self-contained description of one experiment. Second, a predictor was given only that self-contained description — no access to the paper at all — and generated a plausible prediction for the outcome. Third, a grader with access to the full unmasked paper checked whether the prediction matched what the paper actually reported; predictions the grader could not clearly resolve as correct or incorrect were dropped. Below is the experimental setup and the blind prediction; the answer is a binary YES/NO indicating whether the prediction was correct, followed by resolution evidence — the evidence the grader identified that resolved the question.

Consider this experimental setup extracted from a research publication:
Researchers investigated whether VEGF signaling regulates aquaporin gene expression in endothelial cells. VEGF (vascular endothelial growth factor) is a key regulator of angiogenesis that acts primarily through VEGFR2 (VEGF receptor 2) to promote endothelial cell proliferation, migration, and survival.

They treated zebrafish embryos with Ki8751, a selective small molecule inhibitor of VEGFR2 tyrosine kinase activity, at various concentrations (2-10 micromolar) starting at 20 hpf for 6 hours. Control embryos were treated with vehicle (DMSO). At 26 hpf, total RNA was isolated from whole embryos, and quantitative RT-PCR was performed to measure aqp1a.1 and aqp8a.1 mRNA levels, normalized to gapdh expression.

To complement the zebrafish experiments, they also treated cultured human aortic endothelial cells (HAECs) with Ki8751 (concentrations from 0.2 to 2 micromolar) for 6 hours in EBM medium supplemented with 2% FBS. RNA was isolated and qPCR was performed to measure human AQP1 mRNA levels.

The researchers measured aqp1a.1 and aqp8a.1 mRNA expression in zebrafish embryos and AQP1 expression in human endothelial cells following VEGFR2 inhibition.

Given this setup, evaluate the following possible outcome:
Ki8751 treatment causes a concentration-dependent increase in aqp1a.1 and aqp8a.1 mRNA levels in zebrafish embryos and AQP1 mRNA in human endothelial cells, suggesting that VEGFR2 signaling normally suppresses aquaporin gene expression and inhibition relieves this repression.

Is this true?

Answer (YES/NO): NO